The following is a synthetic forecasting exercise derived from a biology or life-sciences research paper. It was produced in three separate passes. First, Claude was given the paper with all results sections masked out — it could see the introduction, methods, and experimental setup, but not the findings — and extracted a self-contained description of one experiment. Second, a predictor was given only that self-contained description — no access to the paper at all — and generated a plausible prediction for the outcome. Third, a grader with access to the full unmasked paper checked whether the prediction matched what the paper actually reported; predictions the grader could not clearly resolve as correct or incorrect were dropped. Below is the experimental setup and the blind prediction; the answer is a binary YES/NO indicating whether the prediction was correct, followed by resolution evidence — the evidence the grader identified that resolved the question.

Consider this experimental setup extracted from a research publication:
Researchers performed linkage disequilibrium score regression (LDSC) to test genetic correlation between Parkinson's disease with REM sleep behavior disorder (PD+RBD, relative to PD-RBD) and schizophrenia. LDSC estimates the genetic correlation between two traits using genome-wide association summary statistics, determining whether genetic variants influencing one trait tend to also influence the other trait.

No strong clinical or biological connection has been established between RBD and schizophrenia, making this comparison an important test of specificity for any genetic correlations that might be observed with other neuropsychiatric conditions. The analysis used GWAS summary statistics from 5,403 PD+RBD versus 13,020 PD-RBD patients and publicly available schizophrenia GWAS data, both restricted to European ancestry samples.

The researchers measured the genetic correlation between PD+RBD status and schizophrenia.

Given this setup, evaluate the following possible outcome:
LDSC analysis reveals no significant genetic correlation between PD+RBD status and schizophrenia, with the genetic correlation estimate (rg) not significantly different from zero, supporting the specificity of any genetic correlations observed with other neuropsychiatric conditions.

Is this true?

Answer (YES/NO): YES